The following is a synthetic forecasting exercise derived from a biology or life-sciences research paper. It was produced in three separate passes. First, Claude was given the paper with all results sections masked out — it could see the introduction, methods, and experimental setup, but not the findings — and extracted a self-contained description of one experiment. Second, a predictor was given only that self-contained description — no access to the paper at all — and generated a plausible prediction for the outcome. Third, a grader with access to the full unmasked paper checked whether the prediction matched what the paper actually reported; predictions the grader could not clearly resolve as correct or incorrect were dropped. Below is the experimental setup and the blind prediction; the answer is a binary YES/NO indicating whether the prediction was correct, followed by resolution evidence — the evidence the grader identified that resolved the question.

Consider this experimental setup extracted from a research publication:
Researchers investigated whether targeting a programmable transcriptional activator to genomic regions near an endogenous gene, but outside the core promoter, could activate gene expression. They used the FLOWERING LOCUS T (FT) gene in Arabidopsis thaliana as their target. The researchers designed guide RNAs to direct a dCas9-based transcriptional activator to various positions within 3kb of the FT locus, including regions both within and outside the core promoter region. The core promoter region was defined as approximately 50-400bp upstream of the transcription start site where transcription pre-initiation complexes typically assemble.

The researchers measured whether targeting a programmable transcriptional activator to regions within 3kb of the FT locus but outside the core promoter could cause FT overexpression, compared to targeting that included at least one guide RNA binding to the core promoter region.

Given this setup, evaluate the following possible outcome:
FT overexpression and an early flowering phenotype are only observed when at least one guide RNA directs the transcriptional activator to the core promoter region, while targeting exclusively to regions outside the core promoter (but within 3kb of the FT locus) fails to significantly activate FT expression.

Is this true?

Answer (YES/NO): YES